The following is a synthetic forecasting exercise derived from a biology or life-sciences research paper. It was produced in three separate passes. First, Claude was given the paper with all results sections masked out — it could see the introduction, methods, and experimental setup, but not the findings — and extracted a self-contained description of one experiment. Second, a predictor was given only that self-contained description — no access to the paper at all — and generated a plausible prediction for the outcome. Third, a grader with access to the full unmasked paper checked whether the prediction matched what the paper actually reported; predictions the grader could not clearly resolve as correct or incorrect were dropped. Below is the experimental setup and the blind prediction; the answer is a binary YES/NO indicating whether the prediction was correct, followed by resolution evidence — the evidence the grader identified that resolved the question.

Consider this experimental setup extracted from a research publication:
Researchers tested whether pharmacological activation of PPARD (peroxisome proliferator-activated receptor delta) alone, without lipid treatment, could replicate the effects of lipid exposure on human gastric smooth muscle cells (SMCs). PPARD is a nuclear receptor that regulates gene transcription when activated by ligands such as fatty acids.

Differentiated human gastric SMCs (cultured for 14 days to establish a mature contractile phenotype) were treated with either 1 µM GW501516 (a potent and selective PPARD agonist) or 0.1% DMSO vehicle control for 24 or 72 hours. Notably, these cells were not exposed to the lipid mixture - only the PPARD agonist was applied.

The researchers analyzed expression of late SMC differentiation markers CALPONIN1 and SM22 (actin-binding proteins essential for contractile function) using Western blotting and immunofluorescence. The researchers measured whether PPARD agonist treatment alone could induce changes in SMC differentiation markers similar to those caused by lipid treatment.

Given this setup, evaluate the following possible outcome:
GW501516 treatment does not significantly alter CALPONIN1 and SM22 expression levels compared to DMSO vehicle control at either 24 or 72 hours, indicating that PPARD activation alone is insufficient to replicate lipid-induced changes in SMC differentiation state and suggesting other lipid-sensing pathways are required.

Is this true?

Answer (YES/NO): NO